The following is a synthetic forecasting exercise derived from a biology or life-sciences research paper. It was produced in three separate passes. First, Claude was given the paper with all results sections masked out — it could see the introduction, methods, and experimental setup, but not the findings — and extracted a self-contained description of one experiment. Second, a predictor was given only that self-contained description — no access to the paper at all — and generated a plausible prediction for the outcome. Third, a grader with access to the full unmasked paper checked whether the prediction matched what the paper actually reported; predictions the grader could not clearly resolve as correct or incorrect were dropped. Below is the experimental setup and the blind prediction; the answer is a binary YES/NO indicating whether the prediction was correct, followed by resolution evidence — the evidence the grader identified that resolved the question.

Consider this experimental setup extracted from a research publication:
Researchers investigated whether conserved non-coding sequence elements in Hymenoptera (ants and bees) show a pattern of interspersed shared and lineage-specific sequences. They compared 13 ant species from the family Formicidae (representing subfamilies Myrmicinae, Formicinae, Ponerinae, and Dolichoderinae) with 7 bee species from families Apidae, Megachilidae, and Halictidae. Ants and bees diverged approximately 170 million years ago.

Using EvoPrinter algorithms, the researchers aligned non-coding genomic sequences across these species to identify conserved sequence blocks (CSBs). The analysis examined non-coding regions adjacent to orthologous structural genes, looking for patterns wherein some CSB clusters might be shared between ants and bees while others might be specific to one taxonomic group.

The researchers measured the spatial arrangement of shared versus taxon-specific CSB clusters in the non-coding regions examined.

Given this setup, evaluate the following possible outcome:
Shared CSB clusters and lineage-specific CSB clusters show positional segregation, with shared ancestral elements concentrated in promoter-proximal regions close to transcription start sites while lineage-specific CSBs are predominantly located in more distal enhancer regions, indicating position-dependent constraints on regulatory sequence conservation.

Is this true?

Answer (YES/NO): NO